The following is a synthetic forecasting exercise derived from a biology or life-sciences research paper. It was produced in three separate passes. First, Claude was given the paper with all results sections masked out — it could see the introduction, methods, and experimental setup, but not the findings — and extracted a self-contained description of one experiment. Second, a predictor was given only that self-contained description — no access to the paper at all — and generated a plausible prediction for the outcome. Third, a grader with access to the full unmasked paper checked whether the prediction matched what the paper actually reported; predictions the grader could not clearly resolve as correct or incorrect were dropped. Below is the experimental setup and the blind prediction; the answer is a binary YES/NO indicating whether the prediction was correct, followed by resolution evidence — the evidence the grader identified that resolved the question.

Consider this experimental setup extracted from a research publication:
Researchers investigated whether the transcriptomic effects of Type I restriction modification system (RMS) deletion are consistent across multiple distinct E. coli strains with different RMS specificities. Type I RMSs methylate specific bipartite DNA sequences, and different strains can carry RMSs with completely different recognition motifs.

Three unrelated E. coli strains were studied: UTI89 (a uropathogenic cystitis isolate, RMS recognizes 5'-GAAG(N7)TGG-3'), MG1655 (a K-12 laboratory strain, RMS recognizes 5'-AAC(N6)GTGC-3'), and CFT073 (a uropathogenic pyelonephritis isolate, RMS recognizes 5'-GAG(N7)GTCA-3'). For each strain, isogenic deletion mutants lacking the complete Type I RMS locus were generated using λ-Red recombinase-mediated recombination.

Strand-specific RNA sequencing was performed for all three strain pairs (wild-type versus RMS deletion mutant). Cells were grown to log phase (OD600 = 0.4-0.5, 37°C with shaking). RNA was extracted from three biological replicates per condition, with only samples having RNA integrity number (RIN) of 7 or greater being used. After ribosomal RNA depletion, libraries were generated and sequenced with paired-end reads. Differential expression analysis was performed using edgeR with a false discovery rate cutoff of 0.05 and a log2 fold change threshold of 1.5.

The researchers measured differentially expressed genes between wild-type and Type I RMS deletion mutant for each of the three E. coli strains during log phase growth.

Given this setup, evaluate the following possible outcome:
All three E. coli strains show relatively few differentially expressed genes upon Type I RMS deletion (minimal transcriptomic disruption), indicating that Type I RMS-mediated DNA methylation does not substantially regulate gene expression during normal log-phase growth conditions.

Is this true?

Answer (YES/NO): YES